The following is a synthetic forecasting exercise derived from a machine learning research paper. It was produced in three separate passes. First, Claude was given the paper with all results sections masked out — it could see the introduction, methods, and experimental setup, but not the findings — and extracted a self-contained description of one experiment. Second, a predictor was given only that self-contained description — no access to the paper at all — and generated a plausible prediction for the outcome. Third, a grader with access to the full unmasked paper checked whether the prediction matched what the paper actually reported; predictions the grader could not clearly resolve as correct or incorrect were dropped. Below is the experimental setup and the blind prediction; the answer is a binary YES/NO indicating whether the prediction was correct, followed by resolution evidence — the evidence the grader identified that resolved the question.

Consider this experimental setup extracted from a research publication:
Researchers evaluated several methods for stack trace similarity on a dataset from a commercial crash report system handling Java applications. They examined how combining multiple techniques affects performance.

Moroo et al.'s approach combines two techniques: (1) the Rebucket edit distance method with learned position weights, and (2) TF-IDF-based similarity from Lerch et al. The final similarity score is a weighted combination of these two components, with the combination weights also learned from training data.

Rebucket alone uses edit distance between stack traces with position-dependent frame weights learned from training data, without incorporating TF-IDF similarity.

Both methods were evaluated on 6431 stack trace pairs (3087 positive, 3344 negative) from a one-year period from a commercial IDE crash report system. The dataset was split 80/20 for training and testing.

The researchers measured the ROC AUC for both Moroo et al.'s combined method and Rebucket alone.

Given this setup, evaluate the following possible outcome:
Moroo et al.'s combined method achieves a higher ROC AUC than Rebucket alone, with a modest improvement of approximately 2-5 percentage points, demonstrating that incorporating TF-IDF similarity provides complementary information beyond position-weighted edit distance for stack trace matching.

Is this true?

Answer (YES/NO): NO